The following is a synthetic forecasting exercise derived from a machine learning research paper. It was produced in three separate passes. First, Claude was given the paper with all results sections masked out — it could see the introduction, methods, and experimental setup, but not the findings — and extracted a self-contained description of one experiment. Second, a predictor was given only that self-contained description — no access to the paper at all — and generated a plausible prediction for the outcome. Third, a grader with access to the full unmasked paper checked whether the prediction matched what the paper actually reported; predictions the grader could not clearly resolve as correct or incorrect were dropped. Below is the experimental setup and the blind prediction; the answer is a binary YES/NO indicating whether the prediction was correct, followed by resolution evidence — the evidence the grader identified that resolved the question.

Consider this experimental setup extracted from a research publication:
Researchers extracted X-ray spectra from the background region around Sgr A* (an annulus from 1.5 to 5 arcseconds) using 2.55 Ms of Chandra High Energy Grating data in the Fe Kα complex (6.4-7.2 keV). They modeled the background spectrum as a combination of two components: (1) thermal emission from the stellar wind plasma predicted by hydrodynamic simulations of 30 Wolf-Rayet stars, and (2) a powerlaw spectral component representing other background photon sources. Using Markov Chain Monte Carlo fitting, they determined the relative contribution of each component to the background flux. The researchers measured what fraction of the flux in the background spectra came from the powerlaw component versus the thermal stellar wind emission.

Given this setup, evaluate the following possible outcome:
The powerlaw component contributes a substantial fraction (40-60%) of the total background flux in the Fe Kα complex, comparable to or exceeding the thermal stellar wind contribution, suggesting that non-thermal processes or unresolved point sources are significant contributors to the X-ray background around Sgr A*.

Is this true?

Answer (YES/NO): NO